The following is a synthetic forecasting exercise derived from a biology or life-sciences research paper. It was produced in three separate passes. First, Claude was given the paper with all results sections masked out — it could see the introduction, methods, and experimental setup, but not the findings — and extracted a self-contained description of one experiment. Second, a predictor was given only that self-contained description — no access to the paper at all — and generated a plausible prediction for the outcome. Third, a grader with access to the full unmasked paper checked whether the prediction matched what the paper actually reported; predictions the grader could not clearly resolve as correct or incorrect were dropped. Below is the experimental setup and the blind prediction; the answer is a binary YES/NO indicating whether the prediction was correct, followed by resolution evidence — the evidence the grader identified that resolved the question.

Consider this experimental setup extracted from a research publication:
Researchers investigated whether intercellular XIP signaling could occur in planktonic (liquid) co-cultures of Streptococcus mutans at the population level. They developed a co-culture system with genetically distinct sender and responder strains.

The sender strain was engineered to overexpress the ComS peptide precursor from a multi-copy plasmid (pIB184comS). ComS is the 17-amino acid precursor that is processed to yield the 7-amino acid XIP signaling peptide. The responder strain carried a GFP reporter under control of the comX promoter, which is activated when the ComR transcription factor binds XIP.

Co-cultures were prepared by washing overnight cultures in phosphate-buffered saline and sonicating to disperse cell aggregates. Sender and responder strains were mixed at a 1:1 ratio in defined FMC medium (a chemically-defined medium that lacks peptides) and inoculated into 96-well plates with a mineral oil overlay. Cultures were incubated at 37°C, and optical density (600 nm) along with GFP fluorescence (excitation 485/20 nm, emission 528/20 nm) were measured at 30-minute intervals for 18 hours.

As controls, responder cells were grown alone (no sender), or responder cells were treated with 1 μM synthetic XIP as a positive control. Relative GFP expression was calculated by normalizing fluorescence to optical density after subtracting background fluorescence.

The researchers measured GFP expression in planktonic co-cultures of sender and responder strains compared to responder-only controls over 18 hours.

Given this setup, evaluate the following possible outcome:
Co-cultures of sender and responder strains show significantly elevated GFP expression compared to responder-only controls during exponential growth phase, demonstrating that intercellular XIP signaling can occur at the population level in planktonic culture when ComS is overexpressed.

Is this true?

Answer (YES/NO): YES